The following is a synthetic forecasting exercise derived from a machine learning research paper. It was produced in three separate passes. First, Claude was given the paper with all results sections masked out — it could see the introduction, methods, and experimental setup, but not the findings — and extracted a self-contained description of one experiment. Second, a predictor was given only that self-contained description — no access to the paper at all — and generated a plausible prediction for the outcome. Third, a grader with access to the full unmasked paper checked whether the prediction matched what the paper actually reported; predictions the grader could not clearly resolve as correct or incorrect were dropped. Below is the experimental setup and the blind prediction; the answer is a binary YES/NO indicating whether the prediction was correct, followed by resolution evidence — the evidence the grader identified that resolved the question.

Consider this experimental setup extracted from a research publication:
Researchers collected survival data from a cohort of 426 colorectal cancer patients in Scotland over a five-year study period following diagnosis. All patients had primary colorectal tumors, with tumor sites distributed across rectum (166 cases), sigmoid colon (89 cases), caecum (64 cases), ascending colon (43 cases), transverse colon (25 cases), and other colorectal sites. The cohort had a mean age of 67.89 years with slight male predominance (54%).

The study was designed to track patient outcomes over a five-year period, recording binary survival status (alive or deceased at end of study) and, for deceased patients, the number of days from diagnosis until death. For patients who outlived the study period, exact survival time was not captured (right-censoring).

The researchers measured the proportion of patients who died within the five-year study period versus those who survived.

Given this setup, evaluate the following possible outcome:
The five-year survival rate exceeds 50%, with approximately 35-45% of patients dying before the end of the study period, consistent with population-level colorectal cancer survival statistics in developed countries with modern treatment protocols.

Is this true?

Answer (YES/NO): YES